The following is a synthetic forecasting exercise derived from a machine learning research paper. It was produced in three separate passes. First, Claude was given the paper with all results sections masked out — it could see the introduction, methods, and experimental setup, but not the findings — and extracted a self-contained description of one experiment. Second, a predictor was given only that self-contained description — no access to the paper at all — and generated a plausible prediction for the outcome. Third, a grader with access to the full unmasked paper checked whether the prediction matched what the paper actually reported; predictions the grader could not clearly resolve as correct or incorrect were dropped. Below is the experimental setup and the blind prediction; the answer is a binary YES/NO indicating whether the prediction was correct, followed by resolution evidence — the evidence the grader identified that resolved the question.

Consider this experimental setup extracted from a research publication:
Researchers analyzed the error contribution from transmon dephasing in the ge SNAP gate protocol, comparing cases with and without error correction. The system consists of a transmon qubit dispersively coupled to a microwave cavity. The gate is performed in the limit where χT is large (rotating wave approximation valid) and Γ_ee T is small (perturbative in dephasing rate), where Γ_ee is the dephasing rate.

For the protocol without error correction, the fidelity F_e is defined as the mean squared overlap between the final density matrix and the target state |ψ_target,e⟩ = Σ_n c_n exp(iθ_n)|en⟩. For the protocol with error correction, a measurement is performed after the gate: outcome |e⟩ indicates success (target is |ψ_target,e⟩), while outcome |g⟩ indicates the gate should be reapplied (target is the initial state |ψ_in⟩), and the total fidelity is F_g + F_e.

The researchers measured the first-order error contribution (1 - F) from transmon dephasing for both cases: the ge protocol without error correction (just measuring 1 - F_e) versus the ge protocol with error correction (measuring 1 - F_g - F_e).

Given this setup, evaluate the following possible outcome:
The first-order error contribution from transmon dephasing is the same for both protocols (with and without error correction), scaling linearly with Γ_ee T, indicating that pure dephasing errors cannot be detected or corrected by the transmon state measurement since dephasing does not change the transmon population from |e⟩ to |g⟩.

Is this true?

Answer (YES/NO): NO